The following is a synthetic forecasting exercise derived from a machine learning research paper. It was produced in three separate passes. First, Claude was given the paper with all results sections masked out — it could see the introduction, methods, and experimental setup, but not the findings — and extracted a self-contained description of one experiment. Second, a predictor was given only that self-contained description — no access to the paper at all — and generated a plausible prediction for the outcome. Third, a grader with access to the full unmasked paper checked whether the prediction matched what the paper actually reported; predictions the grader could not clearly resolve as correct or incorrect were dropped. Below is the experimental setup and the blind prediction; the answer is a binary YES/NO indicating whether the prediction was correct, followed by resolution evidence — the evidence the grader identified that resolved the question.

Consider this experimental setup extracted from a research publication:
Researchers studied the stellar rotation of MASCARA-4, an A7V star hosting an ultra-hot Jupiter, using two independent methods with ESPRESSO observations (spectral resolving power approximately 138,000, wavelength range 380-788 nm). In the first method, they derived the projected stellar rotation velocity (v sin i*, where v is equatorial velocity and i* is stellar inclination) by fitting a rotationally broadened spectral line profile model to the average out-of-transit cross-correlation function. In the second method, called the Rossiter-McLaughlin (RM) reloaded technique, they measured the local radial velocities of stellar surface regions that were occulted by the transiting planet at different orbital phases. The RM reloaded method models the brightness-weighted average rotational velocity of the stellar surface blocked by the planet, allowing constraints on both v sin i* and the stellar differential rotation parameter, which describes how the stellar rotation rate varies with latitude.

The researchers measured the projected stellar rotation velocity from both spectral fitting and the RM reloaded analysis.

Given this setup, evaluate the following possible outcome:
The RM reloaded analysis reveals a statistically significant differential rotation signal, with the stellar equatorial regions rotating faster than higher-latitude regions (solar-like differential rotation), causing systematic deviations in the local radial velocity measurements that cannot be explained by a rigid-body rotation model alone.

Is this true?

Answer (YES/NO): NO